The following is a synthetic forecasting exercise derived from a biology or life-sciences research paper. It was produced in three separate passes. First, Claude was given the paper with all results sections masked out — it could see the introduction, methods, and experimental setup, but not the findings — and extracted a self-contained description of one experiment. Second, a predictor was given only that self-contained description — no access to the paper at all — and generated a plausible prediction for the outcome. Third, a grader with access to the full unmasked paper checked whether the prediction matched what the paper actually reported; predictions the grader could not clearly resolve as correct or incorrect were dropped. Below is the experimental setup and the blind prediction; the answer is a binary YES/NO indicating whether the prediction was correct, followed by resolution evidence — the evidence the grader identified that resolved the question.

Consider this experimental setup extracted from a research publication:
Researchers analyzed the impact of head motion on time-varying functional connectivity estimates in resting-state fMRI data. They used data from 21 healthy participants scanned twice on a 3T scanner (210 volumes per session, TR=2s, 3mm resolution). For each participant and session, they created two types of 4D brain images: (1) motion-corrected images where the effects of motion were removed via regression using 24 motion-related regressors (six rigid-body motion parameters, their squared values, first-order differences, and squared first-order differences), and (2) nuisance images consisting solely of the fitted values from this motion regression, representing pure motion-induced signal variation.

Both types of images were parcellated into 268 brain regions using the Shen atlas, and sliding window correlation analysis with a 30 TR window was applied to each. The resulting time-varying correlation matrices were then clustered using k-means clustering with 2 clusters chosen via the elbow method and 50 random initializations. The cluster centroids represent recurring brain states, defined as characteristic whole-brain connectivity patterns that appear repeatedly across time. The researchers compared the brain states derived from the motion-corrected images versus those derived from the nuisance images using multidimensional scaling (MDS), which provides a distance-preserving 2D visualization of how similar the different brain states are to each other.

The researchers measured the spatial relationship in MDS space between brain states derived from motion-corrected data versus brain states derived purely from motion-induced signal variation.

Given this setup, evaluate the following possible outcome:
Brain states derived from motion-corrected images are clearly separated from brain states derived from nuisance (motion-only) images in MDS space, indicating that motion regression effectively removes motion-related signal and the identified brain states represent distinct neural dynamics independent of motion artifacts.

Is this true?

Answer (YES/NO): NO